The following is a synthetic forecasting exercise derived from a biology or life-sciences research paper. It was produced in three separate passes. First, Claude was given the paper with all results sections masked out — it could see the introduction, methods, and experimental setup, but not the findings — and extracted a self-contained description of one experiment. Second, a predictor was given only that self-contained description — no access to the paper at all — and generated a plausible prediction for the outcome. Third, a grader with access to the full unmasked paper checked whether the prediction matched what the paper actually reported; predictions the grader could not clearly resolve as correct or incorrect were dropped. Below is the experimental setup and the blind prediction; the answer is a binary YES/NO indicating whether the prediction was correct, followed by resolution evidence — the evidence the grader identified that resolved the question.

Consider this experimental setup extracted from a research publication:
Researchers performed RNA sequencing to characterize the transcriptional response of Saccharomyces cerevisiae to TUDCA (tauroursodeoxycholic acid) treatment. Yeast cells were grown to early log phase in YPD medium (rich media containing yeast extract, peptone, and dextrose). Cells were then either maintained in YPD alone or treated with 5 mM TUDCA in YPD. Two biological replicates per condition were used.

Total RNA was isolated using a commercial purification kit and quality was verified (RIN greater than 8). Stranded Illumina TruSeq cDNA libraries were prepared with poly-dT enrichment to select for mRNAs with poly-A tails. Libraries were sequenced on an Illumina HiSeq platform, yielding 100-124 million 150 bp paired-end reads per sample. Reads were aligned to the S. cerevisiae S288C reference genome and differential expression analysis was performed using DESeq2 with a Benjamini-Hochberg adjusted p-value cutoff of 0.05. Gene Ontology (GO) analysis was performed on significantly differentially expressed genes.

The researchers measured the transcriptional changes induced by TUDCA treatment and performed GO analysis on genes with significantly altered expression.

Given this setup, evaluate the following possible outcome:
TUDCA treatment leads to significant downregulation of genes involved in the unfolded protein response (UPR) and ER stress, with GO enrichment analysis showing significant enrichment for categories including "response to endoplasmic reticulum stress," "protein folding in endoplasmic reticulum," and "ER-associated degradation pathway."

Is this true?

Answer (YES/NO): NO